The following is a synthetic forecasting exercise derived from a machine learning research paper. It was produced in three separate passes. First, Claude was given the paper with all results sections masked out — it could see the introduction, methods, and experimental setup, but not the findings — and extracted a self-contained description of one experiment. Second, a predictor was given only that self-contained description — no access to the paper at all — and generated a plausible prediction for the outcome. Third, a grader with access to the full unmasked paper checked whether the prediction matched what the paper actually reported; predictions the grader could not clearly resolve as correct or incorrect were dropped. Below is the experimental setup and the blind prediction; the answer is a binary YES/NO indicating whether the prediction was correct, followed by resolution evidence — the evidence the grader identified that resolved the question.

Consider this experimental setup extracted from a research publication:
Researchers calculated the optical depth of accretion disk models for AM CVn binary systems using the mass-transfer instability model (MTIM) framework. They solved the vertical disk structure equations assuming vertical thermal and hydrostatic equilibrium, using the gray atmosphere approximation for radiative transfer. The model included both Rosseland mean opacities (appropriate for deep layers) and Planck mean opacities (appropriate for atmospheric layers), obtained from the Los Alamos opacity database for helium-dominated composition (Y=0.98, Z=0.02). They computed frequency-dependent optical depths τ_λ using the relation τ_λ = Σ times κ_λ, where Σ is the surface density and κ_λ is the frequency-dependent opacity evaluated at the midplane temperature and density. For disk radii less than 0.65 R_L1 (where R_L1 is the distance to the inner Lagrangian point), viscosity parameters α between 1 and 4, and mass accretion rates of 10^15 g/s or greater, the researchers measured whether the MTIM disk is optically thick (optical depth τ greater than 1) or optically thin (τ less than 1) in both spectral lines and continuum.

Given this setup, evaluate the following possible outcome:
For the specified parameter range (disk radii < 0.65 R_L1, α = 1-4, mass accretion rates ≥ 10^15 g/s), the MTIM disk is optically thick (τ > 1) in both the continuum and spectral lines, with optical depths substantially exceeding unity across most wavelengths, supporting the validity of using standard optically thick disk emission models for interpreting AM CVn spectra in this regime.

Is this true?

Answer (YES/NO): YES